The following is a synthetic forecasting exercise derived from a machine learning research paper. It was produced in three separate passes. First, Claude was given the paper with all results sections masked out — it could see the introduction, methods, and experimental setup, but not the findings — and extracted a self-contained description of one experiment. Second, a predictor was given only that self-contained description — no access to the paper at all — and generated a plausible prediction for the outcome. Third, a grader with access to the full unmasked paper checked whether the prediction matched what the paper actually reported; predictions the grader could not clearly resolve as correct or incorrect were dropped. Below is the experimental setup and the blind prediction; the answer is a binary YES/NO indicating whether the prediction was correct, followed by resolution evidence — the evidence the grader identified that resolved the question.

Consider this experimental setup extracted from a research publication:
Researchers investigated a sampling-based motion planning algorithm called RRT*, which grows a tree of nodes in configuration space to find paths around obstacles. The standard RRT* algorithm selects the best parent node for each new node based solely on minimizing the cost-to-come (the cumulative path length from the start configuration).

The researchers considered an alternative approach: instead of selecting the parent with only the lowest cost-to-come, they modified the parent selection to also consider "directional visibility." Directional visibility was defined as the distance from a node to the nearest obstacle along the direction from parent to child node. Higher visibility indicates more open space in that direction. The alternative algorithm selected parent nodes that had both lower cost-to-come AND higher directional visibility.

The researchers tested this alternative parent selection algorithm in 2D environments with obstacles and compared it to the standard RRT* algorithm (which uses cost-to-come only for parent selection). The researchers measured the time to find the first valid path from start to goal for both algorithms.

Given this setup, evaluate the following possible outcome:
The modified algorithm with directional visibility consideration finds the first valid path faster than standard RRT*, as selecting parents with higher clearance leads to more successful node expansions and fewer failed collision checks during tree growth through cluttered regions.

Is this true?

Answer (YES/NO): NO